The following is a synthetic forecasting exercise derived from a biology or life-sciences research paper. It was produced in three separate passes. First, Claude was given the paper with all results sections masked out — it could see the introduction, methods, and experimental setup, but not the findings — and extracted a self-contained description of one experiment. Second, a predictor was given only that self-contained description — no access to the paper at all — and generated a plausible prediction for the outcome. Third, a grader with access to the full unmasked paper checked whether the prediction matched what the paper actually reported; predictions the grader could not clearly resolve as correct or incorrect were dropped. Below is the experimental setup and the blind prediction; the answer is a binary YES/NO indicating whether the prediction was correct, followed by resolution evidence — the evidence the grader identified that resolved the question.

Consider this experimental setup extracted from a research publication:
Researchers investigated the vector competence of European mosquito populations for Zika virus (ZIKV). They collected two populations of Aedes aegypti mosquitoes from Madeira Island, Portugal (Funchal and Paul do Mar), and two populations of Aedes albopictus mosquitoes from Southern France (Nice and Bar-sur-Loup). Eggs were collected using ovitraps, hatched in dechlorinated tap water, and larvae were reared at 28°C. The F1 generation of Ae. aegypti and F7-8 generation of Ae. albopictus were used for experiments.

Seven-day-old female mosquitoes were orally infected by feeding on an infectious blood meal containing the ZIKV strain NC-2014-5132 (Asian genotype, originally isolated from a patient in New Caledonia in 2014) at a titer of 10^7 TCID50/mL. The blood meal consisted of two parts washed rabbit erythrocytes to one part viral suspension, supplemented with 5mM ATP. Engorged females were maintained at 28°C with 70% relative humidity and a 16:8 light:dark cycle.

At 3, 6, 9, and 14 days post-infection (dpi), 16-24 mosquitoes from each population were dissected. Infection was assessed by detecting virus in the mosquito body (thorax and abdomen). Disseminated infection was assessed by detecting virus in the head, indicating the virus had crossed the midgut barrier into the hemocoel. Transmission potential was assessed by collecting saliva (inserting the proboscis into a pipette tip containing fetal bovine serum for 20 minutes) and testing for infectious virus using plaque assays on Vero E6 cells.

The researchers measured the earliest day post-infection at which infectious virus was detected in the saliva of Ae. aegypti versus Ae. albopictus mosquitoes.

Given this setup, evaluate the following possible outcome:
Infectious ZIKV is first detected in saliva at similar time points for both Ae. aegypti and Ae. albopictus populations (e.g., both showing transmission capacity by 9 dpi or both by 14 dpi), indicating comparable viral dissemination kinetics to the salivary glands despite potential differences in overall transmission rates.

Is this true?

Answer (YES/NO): NO